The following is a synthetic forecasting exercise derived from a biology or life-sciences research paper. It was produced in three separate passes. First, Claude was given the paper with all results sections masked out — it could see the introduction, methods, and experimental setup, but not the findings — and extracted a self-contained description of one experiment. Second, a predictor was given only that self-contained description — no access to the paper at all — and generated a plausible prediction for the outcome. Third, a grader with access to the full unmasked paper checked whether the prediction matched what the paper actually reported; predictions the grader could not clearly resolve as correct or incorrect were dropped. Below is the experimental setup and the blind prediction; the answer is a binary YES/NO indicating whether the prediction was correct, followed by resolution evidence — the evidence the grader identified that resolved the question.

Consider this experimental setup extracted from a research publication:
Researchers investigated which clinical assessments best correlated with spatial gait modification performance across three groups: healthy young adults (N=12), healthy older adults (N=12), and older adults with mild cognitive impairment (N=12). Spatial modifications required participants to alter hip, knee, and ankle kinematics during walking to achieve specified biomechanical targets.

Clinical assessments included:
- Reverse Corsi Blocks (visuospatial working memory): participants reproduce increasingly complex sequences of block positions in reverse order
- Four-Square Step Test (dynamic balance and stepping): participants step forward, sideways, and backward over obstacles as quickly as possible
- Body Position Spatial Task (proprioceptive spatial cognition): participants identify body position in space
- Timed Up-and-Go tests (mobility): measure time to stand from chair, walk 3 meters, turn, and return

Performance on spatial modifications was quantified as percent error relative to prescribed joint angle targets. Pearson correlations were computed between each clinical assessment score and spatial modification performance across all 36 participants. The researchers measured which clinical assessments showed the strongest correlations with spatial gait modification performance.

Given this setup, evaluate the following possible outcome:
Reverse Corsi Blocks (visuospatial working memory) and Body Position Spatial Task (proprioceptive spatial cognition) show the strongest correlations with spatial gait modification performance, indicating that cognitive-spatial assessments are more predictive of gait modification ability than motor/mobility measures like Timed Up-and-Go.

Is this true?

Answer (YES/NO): NO